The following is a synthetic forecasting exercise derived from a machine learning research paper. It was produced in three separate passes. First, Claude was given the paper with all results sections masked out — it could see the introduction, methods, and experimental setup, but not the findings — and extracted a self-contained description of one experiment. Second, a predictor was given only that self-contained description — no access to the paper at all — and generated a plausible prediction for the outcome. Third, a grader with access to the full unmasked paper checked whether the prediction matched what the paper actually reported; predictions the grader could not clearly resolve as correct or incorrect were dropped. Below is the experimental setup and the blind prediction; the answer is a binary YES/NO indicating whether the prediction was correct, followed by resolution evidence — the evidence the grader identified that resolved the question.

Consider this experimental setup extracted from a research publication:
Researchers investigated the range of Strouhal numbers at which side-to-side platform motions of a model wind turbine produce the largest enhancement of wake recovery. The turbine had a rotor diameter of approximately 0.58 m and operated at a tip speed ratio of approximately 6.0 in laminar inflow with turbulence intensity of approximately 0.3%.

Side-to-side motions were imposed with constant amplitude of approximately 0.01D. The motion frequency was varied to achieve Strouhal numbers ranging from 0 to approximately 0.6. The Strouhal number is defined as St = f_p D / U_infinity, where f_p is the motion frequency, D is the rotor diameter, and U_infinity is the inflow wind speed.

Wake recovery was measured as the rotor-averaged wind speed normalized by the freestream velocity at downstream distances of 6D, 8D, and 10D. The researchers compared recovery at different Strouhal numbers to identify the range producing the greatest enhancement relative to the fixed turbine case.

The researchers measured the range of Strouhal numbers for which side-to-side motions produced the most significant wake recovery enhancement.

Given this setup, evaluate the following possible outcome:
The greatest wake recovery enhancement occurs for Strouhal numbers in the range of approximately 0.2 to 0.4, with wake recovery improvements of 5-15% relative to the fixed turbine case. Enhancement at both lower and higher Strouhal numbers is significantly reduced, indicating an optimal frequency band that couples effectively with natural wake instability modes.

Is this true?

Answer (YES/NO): NO